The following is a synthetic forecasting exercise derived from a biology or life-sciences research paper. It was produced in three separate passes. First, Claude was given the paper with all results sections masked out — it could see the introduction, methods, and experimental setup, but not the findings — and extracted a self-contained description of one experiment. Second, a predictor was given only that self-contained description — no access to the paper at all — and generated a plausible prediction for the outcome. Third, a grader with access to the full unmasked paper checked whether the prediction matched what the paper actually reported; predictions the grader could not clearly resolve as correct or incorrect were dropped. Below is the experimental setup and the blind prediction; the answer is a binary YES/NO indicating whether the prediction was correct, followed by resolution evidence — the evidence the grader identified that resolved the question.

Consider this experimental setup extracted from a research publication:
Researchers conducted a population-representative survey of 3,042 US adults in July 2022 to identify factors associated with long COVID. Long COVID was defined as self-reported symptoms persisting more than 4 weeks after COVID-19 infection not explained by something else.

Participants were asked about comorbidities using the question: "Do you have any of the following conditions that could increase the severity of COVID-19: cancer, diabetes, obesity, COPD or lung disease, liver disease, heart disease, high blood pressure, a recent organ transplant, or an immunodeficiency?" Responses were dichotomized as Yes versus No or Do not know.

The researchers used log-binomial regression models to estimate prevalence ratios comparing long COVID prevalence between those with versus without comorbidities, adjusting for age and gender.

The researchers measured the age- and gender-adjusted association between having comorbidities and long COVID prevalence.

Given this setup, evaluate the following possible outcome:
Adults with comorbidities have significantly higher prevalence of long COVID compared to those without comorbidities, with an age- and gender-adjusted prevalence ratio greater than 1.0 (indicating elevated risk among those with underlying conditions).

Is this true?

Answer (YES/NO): YES